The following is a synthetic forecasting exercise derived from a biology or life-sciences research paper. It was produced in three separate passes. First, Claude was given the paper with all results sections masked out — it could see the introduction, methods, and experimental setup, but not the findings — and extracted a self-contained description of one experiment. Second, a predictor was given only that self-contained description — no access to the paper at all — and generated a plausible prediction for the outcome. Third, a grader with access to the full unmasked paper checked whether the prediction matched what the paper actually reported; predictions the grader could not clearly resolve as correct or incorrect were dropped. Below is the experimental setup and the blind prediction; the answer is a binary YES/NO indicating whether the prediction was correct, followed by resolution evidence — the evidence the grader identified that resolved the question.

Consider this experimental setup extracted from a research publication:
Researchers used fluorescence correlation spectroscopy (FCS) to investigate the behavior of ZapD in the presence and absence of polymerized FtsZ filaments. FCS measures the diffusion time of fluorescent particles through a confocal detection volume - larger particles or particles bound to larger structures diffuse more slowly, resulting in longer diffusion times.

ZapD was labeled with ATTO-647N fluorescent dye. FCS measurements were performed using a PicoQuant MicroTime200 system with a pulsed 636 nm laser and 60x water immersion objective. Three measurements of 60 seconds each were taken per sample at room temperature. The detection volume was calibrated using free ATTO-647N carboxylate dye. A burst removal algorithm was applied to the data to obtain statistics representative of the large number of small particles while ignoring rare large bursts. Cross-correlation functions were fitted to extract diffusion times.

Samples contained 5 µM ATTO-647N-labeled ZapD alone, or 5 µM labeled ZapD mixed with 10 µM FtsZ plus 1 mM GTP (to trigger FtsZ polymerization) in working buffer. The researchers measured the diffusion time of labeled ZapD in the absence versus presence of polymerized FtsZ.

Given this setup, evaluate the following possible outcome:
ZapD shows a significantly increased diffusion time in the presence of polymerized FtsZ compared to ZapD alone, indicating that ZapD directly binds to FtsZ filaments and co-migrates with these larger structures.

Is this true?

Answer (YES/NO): YES